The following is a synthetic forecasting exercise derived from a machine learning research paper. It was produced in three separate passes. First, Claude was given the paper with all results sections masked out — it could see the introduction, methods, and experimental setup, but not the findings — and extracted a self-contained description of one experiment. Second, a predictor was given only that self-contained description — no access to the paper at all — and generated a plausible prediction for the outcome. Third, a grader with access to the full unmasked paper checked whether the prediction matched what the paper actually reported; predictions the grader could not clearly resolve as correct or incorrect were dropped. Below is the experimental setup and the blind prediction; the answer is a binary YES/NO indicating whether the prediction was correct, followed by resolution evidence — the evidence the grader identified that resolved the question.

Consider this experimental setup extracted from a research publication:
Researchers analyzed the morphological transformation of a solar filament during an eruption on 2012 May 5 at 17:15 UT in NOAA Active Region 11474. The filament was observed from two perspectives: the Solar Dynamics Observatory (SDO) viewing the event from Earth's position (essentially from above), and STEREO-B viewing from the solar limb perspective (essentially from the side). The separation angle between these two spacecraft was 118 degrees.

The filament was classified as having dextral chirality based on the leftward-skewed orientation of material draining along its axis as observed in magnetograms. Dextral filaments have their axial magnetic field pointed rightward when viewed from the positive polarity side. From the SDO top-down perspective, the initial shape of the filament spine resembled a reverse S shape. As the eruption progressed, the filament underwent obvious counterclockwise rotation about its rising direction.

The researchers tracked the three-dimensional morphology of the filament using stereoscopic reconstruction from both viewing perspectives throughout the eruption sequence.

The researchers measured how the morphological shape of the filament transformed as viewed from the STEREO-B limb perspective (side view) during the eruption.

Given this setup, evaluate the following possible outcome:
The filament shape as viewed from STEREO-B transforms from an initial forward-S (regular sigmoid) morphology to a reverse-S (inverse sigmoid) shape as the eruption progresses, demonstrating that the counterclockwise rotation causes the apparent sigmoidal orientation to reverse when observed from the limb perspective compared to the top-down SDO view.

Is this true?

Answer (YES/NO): NO